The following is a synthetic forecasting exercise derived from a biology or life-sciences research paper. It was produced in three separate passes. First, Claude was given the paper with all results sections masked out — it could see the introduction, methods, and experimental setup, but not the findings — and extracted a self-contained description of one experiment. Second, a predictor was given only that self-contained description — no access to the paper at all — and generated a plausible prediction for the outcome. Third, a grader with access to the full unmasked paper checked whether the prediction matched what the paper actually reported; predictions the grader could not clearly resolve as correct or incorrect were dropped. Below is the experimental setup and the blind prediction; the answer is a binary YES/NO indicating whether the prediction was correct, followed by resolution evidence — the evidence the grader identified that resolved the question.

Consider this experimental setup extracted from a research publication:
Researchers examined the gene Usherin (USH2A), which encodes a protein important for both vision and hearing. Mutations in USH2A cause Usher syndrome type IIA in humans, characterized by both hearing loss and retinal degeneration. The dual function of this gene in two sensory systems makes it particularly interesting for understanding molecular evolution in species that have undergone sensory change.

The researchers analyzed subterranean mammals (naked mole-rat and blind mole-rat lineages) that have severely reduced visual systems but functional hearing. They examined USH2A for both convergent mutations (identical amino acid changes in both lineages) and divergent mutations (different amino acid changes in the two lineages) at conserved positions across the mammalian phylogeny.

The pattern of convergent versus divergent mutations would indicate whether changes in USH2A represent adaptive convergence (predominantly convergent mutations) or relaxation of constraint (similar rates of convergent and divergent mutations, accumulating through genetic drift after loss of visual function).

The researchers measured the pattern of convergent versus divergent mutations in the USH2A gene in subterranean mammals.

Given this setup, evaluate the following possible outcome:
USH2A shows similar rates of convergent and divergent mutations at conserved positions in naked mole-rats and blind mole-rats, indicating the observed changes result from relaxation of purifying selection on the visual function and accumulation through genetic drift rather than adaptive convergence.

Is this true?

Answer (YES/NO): NO